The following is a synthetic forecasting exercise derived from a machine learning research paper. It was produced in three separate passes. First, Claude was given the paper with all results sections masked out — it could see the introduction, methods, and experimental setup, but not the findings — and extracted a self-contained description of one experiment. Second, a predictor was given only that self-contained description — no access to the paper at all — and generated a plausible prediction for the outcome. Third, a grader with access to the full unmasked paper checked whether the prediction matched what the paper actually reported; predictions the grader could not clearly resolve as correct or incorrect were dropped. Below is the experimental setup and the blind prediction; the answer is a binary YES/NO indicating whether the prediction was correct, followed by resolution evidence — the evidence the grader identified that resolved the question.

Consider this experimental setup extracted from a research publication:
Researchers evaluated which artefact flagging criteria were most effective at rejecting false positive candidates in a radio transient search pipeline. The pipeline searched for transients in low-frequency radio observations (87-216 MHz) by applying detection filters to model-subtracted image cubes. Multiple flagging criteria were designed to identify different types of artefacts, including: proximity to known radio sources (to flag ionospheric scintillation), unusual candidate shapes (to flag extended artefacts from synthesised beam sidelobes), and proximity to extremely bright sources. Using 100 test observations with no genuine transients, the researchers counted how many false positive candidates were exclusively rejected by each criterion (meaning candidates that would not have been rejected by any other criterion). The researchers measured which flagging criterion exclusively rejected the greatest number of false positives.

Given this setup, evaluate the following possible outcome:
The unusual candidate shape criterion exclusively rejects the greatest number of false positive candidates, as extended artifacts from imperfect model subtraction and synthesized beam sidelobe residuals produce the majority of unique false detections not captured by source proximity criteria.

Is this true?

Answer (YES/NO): NO